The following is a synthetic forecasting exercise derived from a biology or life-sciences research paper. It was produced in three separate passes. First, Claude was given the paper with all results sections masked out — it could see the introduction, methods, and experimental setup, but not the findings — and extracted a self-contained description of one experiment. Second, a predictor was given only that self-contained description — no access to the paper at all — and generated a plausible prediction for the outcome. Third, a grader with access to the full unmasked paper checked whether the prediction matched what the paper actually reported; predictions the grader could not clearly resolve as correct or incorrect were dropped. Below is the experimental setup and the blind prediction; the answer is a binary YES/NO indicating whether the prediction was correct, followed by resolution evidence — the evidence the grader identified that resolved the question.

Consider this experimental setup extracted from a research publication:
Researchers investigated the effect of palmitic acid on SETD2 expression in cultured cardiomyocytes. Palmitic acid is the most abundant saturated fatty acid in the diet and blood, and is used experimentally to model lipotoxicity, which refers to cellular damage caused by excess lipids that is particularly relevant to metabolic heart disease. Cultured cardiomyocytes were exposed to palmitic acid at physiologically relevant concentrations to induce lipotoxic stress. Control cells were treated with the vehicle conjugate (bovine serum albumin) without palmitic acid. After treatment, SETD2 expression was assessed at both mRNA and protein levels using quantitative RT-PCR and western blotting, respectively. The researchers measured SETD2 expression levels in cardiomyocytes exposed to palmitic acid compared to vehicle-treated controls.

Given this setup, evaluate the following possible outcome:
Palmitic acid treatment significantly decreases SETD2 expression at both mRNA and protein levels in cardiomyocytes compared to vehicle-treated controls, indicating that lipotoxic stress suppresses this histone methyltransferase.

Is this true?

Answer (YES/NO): NO